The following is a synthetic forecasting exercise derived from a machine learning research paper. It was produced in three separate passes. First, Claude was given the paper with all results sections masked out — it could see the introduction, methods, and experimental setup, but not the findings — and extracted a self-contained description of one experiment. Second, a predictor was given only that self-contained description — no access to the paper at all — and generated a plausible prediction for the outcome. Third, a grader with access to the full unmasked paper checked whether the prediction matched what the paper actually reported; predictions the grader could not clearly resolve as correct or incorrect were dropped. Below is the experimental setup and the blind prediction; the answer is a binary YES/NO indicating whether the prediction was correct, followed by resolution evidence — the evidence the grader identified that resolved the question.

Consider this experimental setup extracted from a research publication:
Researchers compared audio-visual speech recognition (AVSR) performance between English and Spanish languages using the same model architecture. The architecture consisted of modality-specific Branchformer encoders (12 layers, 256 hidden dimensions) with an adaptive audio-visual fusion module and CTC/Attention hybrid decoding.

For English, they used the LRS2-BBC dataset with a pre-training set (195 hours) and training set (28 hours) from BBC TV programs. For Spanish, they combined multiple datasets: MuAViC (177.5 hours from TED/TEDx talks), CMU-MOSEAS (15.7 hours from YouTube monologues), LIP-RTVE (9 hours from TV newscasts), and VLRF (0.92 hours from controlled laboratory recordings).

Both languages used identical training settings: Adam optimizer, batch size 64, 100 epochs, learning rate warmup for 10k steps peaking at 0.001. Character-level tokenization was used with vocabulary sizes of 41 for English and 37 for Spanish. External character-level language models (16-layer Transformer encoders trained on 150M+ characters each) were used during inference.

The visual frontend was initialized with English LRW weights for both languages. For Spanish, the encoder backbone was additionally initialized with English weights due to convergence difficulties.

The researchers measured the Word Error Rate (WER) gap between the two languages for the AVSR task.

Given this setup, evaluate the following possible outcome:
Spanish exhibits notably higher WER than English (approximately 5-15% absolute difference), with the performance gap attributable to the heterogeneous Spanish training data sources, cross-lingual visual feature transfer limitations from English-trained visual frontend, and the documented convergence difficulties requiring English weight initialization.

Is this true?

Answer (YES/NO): YES